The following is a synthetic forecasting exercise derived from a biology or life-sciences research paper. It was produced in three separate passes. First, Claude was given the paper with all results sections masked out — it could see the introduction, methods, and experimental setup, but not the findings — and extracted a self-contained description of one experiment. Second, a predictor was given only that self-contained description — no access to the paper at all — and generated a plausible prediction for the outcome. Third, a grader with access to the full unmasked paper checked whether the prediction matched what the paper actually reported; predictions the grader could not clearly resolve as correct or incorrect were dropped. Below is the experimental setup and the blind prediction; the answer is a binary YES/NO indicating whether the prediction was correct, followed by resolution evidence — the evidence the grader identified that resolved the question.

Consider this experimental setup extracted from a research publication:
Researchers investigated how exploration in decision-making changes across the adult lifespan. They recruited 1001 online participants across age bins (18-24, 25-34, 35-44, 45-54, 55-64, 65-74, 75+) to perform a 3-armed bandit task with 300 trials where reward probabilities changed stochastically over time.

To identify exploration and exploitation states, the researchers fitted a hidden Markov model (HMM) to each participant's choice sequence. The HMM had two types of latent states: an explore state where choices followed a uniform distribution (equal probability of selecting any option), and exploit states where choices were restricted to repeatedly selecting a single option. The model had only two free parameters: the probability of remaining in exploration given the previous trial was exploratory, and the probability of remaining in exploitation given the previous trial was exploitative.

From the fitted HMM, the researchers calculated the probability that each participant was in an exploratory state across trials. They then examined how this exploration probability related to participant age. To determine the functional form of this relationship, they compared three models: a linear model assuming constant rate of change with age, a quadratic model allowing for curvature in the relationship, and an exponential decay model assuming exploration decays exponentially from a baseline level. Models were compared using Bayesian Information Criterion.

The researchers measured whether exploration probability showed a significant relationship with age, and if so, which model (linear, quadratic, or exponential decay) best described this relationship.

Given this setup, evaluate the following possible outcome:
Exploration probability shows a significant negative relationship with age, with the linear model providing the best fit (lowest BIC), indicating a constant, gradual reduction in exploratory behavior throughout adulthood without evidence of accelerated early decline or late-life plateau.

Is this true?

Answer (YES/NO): NO